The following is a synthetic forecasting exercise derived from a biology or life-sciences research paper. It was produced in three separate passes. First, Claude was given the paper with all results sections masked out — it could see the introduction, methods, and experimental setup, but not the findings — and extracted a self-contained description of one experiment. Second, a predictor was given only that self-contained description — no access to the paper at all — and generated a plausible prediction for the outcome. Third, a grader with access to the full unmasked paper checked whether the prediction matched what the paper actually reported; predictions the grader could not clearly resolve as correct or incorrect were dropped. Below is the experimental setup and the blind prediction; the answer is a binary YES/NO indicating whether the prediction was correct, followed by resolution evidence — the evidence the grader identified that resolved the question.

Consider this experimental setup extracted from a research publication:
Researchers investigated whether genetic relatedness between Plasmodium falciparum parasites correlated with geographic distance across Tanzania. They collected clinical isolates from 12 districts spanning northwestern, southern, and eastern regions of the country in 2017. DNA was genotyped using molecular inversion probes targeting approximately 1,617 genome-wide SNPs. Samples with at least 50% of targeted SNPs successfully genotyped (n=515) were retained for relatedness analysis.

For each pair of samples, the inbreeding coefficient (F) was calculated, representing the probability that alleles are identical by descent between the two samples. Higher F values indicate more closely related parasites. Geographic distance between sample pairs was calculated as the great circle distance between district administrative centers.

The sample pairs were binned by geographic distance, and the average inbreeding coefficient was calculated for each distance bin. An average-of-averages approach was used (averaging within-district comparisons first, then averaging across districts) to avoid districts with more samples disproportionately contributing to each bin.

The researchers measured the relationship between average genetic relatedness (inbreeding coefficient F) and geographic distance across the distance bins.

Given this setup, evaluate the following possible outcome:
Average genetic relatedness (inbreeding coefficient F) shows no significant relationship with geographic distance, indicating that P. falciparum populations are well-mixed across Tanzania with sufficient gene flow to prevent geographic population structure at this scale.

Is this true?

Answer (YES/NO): NO